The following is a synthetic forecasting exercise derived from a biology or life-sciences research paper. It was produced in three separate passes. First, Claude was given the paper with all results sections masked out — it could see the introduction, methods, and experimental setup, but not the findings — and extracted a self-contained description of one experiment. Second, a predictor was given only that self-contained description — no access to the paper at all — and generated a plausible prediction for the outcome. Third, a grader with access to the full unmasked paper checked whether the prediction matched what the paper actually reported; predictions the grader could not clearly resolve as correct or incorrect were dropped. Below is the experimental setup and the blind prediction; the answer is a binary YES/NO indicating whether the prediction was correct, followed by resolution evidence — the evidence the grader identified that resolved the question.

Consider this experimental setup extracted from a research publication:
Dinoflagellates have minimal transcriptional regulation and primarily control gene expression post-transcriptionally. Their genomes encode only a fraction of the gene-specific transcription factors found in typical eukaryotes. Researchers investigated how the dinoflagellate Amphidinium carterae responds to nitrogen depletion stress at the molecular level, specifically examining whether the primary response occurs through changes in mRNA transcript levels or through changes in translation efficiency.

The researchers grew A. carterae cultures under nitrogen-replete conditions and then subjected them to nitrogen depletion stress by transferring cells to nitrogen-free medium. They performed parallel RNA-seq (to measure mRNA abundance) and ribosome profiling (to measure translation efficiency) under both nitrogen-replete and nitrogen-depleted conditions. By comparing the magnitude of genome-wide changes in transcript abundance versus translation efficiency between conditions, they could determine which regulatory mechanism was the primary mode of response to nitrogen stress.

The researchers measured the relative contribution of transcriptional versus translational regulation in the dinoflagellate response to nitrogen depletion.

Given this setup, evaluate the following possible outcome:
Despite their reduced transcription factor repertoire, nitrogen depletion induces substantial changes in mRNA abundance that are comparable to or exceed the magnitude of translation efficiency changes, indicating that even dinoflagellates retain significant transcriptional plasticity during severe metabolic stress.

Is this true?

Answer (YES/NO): NO